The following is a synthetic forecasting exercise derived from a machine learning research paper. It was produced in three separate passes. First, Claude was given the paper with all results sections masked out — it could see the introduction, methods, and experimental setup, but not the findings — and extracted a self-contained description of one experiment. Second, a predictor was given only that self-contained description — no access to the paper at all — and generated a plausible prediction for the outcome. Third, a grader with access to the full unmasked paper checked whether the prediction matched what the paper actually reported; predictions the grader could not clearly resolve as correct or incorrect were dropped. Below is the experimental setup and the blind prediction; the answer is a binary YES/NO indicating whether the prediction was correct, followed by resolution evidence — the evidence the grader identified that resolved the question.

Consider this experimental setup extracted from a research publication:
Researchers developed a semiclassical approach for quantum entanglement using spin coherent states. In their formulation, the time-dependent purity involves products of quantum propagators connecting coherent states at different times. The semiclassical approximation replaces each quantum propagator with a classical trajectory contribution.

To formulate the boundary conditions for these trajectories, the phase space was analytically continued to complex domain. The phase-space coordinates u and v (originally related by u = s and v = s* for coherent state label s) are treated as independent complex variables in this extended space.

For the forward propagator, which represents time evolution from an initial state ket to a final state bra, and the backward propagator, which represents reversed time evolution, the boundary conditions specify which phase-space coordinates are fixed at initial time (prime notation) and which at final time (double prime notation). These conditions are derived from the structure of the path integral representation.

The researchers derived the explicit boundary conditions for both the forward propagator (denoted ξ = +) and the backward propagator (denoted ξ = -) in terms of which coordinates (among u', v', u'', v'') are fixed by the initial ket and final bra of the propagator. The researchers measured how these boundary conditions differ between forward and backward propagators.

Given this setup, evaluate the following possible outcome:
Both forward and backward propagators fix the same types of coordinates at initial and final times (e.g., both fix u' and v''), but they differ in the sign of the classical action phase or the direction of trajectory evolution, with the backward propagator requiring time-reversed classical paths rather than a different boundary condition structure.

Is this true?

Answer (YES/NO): NO